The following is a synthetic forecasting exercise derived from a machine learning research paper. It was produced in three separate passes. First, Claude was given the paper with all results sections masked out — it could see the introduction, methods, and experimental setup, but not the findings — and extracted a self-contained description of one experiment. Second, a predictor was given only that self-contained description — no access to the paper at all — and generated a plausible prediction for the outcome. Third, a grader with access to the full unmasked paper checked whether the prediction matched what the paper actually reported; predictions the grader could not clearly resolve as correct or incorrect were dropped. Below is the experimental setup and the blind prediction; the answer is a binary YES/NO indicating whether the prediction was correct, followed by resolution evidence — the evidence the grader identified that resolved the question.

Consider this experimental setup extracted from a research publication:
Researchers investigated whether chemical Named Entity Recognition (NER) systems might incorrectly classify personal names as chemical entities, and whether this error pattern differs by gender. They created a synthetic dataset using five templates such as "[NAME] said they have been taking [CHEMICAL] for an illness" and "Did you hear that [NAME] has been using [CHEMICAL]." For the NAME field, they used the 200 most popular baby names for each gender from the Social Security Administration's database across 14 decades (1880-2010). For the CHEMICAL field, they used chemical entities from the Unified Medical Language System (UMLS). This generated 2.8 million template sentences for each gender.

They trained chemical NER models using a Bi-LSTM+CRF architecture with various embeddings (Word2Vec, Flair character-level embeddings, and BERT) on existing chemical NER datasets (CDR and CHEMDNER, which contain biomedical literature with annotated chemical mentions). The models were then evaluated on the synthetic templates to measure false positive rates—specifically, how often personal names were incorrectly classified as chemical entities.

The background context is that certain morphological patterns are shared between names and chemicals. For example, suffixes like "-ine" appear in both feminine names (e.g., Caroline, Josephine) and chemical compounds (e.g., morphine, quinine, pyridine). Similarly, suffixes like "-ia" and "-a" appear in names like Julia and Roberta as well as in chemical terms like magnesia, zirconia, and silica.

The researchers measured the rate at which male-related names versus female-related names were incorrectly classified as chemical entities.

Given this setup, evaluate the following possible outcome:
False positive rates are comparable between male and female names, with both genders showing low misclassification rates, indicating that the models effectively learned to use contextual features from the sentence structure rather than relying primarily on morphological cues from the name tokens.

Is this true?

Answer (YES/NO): NO